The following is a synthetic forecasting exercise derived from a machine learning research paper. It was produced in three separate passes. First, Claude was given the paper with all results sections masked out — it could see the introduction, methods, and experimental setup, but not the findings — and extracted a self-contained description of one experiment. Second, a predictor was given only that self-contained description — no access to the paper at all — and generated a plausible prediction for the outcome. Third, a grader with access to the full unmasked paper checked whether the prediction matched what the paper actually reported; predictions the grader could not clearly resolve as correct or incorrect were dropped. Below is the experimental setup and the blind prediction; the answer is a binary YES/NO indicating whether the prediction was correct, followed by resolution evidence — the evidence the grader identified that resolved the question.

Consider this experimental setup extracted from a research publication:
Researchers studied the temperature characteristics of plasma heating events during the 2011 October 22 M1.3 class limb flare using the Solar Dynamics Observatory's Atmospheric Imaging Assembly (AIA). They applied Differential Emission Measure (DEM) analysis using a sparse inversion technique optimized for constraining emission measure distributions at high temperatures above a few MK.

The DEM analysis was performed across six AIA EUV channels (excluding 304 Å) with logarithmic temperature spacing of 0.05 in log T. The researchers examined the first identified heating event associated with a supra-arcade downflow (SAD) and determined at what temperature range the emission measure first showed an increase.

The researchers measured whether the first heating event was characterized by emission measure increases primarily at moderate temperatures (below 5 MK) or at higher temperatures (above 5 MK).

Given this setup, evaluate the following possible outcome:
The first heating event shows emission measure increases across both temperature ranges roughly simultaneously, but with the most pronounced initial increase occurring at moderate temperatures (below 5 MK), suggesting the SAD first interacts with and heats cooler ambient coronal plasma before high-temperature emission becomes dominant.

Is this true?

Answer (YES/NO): NO